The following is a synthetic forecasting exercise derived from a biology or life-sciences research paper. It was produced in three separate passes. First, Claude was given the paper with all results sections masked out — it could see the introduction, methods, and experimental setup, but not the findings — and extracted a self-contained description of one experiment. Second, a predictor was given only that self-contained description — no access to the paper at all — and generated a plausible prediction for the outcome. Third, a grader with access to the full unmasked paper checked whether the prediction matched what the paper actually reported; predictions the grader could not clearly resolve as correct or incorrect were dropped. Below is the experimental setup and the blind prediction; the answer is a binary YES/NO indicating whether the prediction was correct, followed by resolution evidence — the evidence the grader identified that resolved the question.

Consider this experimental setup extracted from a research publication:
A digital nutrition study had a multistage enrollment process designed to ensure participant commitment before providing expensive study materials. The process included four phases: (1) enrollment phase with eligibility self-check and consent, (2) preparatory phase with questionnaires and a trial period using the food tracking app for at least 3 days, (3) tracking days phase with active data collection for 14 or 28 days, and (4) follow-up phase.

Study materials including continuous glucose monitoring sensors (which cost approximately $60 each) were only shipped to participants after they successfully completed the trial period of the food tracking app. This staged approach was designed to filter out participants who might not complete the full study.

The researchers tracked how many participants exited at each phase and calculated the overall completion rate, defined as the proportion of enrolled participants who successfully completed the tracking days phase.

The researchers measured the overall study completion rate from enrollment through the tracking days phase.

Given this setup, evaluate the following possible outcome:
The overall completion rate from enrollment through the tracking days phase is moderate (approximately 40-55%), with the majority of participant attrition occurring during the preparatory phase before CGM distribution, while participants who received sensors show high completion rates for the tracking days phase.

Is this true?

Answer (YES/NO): NO